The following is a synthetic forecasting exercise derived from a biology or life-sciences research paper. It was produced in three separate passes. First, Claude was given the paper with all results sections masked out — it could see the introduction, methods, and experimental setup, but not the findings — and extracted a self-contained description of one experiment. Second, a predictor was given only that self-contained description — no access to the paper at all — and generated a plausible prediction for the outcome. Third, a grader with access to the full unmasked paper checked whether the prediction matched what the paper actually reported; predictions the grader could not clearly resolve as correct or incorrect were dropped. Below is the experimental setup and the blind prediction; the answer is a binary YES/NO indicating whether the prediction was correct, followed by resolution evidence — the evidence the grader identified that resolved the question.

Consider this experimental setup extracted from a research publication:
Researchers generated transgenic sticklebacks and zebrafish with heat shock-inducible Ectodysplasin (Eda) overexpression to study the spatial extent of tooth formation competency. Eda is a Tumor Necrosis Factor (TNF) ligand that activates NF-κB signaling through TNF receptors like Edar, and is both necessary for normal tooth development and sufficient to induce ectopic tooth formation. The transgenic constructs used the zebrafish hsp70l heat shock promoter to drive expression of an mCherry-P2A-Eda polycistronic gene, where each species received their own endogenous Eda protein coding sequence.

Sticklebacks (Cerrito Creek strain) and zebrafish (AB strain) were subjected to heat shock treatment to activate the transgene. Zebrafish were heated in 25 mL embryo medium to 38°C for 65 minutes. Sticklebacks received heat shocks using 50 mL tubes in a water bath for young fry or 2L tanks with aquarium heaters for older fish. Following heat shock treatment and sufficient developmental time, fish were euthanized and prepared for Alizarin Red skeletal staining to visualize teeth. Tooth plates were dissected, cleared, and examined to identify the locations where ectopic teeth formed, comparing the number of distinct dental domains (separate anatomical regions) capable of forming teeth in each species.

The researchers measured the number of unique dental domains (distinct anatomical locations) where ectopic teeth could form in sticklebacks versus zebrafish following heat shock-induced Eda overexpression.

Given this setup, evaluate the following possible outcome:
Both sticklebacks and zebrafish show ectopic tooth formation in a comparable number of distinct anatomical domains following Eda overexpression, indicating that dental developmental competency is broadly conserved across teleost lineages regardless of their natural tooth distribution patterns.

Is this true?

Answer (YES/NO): NO